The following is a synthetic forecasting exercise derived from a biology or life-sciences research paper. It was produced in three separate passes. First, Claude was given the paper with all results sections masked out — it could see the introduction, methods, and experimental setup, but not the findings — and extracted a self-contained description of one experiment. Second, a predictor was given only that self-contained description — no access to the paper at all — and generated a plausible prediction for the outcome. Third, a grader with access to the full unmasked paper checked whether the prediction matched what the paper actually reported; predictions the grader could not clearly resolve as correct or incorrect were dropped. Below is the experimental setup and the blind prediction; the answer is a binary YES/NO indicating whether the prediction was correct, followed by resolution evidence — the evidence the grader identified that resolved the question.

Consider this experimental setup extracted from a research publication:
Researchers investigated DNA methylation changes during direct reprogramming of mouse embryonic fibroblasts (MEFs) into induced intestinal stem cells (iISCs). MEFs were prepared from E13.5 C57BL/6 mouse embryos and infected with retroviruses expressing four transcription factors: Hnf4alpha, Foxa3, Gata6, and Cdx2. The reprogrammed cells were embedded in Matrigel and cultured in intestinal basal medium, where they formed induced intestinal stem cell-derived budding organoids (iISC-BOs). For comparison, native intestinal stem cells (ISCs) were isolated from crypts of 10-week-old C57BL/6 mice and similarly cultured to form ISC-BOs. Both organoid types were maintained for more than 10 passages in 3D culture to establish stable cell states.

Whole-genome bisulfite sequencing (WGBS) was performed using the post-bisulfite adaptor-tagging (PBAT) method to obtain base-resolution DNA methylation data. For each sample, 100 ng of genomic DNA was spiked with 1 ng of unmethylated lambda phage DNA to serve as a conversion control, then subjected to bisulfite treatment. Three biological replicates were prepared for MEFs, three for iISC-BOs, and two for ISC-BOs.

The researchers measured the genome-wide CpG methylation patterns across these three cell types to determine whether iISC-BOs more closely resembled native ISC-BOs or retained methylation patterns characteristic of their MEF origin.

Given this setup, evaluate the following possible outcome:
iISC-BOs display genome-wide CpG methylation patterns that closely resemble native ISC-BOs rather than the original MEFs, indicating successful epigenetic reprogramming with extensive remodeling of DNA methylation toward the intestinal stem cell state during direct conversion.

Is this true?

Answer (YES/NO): YES